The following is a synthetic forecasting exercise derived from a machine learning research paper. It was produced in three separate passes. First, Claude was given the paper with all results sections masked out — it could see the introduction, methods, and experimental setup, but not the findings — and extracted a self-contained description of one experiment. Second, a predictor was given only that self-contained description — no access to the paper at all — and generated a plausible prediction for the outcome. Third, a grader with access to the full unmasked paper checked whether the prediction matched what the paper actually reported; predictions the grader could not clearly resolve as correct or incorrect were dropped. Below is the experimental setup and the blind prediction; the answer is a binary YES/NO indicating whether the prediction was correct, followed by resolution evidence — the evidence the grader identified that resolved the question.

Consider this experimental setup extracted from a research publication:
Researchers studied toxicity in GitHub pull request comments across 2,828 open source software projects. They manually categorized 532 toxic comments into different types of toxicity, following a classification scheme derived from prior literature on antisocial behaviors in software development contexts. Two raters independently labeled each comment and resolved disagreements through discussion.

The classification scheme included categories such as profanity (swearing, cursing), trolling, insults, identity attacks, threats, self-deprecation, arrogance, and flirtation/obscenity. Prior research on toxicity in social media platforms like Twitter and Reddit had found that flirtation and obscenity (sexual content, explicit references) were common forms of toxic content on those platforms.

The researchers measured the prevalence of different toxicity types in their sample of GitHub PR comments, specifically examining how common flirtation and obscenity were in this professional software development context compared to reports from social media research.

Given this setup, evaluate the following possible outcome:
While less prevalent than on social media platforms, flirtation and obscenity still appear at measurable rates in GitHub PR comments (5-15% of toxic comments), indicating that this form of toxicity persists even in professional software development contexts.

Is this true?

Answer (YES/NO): NO